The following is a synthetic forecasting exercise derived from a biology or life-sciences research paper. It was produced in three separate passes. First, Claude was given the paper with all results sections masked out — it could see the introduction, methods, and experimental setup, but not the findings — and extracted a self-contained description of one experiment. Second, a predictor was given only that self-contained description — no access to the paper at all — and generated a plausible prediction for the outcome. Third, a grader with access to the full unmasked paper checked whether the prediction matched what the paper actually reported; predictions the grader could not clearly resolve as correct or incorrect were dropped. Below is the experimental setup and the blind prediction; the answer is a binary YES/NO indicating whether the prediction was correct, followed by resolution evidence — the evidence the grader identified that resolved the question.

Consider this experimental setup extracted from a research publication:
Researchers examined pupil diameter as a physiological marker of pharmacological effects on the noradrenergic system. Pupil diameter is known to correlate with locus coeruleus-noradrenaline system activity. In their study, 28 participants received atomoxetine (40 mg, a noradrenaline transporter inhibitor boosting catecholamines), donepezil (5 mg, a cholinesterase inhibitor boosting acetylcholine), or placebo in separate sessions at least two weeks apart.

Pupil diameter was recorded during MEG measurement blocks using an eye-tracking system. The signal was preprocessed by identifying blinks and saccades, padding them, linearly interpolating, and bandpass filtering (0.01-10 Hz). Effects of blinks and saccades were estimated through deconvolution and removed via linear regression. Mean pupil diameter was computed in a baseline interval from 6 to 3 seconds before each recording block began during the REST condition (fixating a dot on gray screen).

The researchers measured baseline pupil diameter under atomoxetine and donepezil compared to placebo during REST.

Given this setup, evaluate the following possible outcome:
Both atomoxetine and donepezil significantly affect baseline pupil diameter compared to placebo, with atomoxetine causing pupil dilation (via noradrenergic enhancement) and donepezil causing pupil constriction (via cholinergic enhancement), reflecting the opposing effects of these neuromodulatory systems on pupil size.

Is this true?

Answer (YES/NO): NO